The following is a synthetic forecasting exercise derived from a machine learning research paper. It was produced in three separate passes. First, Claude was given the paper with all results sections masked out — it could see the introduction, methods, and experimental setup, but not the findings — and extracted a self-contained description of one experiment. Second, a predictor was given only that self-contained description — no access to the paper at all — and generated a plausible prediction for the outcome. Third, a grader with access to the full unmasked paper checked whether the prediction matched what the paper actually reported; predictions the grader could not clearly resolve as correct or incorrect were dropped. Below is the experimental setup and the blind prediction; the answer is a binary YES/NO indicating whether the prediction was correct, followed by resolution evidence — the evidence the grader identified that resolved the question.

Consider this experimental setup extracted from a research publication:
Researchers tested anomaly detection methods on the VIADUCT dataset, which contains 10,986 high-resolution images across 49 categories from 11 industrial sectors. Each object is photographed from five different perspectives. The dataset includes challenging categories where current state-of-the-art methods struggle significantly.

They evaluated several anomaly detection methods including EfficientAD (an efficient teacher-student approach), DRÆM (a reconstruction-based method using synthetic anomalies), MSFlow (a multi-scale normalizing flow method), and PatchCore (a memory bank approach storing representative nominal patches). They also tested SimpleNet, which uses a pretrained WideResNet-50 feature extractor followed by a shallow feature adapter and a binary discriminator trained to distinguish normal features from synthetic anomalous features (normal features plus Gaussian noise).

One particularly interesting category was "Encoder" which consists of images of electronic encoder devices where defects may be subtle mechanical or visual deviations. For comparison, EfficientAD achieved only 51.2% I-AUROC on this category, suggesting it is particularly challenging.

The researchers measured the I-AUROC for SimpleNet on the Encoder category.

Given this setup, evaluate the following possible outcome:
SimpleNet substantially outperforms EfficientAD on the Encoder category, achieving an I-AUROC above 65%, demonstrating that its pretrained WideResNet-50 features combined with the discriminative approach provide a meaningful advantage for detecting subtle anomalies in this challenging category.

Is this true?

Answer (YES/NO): YES